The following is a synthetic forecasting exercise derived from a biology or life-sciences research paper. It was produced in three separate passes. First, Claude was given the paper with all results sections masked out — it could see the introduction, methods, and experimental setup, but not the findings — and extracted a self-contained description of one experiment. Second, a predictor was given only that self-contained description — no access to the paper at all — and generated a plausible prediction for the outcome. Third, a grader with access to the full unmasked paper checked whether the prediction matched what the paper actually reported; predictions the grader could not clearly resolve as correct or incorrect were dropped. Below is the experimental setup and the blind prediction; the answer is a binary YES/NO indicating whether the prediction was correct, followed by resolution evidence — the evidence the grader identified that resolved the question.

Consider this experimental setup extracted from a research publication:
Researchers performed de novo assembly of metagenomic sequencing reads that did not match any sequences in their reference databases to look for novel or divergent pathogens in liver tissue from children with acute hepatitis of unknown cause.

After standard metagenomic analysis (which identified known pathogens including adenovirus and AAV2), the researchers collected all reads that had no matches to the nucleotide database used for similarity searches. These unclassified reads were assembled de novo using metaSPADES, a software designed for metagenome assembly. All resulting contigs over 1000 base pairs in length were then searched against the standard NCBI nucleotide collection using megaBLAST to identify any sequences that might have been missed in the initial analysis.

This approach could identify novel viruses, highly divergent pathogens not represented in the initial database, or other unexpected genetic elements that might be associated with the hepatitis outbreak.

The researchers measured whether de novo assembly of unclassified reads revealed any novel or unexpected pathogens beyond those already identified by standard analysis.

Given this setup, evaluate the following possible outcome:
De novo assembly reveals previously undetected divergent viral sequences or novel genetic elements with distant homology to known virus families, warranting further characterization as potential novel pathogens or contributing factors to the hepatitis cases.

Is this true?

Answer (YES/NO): NO